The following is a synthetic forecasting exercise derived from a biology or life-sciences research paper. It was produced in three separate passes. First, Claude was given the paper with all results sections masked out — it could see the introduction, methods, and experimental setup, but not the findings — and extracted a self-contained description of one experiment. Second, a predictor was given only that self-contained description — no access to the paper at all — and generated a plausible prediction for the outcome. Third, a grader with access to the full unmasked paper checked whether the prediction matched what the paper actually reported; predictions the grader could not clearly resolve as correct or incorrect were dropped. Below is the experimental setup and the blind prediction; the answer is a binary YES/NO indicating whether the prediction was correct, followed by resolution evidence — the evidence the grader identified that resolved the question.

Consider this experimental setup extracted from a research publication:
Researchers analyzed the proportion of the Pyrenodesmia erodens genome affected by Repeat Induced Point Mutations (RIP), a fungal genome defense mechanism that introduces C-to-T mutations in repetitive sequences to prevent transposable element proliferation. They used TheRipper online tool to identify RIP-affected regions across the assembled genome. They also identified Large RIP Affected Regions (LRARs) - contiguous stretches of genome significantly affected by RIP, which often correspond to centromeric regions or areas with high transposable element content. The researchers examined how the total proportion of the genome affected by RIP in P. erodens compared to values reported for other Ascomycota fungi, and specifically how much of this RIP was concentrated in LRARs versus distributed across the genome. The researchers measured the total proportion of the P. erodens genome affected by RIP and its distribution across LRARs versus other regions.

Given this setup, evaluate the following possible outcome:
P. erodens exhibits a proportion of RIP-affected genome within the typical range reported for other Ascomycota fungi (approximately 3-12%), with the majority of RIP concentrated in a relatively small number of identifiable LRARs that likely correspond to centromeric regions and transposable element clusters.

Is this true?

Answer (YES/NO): NO